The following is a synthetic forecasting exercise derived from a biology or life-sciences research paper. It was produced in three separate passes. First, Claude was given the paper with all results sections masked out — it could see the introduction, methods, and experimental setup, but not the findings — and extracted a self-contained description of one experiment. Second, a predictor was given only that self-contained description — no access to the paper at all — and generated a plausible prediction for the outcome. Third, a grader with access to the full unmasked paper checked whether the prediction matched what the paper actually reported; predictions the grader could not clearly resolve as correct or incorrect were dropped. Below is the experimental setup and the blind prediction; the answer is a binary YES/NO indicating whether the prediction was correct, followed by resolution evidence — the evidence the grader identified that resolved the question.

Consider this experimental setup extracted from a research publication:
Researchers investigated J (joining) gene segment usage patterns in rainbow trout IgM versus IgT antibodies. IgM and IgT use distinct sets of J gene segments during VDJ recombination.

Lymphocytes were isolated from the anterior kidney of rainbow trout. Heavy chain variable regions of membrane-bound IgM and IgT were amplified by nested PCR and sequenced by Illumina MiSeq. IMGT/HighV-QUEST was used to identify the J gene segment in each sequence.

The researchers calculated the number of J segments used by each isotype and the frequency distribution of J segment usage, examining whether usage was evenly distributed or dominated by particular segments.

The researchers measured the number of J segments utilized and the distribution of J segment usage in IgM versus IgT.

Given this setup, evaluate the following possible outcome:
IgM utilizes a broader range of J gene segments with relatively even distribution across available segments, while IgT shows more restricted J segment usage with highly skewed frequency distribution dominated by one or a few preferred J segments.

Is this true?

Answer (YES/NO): YES